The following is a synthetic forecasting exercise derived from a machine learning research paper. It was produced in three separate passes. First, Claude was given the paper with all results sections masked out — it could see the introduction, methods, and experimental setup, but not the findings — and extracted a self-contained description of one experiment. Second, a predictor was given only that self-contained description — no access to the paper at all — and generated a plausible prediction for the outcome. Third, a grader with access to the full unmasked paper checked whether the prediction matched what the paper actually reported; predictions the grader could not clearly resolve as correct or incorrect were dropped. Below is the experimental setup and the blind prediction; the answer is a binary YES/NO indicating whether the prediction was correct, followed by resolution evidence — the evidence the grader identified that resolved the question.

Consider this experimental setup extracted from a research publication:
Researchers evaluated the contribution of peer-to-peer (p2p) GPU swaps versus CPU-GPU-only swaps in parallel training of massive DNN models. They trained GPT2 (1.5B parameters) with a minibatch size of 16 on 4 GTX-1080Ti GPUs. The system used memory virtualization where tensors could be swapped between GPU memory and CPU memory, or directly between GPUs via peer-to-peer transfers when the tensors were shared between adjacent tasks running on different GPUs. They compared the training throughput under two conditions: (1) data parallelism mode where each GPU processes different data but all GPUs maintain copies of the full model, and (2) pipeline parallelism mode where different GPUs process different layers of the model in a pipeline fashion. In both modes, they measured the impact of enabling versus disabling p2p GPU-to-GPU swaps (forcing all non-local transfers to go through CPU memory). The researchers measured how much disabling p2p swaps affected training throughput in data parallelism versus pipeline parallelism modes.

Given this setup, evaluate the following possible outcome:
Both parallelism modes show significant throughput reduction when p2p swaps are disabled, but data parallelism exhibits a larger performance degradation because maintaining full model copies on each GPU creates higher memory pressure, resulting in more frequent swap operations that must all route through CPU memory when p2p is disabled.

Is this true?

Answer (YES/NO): NO